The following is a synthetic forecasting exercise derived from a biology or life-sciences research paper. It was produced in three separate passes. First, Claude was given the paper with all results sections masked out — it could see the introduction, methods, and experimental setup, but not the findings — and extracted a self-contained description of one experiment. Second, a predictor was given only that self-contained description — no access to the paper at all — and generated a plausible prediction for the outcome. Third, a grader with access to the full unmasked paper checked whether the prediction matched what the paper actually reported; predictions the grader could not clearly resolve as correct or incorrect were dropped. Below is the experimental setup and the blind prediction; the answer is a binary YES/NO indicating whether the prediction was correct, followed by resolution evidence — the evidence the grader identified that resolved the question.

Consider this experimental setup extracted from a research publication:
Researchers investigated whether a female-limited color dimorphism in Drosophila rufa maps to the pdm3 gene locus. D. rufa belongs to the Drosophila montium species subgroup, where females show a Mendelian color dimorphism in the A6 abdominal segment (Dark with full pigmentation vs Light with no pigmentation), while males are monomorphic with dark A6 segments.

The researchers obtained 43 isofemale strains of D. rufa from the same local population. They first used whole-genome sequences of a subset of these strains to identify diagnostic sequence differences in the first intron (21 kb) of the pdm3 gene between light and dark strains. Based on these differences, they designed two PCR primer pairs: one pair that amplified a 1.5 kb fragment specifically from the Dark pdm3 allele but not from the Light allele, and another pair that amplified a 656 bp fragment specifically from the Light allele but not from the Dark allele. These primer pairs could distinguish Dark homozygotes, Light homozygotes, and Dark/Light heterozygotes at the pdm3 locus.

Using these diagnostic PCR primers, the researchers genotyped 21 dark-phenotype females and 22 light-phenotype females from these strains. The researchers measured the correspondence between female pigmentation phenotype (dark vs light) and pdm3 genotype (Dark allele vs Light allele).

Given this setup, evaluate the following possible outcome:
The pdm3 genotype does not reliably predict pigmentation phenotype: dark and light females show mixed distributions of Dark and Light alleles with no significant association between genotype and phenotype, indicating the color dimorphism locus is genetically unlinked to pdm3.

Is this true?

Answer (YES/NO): NO